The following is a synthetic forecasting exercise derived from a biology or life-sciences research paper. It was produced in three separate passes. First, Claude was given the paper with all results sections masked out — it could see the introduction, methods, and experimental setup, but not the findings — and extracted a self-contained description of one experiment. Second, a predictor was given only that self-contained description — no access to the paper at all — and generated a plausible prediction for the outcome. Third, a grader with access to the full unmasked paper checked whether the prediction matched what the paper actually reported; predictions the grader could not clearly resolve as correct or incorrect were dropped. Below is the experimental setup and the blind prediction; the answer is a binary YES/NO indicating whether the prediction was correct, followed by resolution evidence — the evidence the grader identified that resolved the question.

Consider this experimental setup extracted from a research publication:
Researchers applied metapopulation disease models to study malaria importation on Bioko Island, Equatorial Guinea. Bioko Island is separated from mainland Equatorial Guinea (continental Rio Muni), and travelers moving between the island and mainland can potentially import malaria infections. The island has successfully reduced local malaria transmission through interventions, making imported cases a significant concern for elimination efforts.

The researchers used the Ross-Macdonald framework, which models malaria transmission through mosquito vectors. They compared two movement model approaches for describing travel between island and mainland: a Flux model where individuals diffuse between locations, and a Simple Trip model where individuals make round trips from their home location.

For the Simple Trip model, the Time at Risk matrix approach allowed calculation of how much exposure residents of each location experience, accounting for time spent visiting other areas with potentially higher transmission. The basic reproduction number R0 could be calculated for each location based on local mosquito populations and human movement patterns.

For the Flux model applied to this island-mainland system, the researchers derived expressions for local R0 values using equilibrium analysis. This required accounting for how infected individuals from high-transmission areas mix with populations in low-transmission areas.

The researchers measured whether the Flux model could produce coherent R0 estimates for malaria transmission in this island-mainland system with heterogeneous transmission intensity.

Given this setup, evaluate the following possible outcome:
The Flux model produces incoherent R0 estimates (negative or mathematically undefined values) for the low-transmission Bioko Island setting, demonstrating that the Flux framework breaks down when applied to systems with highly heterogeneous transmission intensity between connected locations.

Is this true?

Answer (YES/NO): YES